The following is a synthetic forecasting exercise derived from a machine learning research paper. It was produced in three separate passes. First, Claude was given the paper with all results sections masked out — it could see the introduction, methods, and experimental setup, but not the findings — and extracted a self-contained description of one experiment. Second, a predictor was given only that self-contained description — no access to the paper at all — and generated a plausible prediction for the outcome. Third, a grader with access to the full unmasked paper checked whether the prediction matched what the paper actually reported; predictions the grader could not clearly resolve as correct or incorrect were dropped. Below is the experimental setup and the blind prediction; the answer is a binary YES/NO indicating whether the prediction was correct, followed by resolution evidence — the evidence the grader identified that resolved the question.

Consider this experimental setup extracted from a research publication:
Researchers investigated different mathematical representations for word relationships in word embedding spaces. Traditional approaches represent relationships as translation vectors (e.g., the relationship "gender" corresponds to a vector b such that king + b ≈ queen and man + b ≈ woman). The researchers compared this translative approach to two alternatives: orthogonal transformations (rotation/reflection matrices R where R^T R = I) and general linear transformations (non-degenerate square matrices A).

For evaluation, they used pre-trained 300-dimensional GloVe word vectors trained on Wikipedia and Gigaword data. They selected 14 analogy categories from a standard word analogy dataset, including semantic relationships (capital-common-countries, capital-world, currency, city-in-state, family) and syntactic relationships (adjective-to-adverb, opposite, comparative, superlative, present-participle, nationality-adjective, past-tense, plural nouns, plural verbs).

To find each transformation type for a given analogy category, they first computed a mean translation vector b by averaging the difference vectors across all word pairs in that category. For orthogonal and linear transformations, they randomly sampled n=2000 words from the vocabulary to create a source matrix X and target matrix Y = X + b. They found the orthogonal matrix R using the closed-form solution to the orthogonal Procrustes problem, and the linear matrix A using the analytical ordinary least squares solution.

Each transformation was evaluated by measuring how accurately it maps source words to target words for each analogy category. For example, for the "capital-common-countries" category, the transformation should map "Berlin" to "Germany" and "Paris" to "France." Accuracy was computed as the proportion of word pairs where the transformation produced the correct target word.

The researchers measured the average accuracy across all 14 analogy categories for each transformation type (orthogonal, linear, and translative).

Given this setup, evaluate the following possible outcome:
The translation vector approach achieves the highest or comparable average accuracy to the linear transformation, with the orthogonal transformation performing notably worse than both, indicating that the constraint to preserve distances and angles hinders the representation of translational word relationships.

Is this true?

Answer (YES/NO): NO